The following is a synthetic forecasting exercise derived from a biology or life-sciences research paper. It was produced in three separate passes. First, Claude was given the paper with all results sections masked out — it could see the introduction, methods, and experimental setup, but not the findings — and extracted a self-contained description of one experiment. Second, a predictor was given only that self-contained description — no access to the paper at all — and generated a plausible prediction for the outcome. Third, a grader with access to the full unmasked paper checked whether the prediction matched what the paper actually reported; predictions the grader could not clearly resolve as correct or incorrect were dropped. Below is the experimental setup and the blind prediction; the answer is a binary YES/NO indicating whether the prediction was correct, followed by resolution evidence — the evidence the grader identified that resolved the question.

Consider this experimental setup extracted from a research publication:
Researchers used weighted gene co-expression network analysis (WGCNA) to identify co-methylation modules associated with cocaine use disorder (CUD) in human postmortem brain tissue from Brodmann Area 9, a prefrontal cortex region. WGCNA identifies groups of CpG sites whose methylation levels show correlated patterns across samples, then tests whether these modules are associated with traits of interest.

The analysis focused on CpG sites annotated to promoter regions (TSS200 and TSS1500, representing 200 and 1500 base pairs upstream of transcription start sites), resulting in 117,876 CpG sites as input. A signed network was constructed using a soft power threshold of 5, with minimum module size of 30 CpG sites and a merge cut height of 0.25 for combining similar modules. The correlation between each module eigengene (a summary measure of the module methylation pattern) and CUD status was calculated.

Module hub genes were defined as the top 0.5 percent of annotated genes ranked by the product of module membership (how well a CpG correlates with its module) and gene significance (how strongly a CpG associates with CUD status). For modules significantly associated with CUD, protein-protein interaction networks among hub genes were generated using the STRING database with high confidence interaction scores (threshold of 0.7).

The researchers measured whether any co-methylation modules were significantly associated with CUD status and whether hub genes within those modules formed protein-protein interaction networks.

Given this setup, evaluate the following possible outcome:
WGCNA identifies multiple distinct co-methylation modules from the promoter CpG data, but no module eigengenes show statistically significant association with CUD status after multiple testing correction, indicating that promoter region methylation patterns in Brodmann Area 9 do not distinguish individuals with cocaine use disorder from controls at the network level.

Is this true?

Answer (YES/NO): NO